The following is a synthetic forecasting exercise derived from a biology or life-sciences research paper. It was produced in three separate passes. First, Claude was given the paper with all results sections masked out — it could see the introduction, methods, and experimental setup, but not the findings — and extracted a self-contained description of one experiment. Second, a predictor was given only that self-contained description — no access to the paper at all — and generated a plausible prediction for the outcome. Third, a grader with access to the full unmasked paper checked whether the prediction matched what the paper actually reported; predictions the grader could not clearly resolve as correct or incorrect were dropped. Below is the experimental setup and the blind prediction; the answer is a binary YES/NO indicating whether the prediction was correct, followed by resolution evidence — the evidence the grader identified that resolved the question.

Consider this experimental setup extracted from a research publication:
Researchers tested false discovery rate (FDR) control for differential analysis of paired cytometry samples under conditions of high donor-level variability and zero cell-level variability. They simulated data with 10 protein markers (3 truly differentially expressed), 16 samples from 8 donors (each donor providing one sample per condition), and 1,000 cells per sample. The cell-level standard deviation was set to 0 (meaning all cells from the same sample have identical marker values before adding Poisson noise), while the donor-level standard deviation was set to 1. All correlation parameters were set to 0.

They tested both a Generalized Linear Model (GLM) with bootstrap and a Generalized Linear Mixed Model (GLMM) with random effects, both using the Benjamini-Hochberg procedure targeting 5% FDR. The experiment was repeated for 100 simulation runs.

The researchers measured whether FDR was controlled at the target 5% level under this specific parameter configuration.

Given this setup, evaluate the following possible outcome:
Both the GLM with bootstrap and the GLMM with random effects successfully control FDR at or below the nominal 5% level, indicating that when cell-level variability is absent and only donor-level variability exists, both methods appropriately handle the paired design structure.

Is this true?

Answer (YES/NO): NO